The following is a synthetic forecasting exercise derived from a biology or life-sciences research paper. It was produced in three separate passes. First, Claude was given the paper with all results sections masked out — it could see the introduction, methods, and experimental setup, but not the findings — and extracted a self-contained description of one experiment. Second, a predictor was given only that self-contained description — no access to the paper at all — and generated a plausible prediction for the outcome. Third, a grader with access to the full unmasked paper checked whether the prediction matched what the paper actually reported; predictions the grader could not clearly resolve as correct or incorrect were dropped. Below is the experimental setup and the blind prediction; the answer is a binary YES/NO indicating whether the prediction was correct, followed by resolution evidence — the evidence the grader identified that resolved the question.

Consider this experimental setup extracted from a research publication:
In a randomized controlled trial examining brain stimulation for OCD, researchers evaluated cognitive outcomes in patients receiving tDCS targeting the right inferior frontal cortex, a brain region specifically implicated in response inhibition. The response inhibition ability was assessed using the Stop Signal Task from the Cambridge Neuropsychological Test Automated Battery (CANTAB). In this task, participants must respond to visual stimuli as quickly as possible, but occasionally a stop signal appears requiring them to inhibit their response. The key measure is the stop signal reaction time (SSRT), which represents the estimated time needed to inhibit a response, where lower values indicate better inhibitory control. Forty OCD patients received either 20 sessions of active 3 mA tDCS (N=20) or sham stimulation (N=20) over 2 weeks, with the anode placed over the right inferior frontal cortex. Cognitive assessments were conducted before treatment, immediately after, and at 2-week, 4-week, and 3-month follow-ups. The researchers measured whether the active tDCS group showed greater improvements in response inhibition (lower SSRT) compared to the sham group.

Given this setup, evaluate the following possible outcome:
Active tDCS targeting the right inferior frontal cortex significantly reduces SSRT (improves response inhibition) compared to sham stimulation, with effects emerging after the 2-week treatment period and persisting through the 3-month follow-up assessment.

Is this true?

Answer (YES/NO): NO